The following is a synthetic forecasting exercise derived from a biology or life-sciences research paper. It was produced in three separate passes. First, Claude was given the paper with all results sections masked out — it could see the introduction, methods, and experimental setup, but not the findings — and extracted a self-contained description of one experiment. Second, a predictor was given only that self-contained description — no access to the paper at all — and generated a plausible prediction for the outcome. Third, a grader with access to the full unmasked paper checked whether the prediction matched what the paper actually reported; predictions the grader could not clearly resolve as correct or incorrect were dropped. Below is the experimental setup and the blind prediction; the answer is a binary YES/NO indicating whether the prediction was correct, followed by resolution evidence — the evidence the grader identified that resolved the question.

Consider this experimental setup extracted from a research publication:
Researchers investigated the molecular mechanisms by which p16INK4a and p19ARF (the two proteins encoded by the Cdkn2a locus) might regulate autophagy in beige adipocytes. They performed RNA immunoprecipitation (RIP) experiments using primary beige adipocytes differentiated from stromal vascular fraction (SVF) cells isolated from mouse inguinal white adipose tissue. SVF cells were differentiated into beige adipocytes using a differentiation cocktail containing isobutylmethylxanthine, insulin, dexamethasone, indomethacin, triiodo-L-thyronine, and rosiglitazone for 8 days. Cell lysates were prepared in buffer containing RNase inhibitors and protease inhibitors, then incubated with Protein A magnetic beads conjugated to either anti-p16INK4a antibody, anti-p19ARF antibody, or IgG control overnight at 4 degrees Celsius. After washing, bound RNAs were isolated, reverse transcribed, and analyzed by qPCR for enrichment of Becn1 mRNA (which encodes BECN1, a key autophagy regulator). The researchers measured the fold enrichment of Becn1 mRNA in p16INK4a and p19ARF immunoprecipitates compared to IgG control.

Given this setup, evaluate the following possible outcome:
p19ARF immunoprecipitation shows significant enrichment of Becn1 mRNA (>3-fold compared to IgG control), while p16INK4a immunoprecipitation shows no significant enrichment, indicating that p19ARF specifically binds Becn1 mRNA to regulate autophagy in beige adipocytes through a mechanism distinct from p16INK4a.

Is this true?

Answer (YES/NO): NO